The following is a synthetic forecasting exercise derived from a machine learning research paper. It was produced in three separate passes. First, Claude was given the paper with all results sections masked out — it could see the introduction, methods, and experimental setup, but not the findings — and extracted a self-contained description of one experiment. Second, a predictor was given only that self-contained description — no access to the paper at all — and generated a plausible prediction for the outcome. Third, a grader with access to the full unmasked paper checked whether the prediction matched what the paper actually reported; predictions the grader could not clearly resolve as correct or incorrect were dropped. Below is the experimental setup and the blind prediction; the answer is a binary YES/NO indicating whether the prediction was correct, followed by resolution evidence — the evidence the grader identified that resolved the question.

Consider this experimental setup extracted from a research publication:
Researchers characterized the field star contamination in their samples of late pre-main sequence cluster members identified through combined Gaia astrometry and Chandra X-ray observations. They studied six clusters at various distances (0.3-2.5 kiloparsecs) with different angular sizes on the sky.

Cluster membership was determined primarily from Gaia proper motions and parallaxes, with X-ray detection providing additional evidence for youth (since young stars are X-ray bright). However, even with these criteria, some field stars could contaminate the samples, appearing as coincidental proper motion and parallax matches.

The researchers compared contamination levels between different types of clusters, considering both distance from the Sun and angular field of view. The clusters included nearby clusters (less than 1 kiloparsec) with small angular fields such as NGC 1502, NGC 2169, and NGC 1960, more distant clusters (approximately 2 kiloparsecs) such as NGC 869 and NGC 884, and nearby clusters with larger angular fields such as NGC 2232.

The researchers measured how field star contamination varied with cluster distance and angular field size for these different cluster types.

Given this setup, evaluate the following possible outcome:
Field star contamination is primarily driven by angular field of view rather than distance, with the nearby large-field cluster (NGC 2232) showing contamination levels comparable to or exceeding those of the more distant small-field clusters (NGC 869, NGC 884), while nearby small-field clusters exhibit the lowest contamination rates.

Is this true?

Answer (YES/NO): NO